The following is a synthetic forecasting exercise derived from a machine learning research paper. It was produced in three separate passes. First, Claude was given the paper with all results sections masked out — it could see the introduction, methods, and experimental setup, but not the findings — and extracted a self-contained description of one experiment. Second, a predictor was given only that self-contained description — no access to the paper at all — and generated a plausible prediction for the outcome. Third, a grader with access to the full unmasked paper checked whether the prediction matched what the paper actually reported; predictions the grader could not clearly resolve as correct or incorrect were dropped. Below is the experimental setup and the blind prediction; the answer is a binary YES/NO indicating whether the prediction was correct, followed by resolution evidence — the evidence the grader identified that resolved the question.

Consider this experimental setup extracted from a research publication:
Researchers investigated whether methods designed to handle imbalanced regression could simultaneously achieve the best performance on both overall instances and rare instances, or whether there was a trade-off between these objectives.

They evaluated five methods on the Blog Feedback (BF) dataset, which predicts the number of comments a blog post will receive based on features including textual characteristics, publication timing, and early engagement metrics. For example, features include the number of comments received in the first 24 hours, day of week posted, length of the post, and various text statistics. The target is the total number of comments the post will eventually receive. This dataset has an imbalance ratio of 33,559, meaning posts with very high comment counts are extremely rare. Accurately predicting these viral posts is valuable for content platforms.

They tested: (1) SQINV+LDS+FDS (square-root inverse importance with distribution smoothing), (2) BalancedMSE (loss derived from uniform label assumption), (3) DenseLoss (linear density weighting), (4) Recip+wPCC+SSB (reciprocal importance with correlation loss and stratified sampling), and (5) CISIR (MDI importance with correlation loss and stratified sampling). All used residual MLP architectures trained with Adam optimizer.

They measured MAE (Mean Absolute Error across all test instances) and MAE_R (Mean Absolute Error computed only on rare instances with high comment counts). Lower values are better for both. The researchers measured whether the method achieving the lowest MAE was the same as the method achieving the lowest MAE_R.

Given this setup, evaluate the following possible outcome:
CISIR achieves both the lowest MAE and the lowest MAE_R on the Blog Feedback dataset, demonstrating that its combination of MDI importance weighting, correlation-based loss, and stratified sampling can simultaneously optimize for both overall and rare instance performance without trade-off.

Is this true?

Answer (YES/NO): NO